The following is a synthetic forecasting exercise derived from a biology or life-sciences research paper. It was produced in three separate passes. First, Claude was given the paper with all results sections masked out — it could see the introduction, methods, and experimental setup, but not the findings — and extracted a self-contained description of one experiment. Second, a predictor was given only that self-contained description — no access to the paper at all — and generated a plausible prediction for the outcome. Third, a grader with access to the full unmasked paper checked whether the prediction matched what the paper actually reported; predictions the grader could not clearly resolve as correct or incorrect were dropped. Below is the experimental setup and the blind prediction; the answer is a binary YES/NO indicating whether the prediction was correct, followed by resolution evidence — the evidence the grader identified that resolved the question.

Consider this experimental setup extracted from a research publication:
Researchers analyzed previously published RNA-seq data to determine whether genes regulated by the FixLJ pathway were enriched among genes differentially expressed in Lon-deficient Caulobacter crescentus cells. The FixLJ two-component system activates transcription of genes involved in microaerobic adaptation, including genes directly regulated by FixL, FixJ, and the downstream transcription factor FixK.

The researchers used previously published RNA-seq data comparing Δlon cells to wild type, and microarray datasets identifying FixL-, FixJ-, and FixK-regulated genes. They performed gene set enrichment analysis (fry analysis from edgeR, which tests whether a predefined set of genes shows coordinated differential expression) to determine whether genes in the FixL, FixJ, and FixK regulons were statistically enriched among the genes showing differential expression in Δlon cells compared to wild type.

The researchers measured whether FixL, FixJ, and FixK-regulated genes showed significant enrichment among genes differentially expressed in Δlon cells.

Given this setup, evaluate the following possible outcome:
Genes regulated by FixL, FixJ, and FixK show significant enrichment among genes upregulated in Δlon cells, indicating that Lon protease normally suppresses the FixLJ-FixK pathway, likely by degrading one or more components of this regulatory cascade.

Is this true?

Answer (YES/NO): NO